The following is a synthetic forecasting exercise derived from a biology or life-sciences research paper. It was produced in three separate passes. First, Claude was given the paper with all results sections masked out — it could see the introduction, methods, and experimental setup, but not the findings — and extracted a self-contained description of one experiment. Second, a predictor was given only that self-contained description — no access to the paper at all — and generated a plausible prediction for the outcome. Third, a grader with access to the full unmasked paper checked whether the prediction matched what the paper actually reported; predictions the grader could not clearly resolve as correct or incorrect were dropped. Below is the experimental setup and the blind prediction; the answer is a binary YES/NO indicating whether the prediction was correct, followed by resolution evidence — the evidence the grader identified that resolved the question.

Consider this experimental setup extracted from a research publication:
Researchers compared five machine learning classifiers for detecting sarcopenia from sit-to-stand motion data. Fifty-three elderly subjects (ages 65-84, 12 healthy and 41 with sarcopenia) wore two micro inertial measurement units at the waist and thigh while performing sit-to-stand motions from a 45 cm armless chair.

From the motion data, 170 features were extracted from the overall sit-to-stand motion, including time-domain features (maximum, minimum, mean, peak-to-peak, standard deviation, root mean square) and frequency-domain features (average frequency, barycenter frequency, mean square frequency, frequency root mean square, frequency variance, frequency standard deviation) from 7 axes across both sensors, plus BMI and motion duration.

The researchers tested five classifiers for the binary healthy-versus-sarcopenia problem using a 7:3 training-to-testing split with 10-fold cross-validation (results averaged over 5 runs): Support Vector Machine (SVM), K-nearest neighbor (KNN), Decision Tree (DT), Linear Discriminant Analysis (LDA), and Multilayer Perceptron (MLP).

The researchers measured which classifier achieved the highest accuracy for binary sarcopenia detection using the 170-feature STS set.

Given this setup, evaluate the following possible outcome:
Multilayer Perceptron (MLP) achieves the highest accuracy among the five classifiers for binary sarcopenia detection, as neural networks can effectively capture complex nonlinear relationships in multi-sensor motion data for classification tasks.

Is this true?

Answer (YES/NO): NO